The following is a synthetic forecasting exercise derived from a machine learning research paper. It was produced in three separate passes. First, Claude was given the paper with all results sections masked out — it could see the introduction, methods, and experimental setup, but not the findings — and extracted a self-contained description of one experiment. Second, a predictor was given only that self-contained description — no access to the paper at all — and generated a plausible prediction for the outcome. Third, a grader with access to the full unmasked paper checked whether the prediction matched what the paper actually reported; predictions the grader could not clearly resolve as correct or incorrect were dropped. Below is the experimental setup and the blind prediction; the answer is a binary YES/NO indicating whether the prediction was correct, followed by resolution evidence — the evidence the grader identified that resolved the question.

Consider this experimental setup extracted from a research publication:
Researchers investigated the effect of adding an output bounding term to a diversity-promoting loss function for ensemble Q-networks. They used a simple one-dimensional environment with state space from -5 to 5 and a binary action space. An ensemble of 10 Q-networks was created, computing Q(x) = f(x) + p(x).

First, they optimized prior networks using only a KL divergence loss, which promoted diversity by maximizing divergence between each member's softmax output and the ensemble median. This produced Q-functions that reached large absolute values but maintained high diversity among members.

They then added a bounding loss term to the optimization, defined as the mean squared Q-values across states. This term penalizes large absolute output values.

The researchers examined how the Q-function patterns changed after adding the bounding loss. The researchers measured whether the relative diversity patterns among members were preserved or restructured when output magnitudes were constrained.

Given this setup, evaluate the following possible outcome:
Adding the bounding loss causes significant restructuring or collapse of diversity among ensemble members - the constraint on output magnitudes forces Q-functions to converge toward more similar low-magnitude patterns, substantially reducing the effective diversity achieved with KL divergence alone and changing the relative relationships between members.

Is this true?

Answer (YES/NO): NO